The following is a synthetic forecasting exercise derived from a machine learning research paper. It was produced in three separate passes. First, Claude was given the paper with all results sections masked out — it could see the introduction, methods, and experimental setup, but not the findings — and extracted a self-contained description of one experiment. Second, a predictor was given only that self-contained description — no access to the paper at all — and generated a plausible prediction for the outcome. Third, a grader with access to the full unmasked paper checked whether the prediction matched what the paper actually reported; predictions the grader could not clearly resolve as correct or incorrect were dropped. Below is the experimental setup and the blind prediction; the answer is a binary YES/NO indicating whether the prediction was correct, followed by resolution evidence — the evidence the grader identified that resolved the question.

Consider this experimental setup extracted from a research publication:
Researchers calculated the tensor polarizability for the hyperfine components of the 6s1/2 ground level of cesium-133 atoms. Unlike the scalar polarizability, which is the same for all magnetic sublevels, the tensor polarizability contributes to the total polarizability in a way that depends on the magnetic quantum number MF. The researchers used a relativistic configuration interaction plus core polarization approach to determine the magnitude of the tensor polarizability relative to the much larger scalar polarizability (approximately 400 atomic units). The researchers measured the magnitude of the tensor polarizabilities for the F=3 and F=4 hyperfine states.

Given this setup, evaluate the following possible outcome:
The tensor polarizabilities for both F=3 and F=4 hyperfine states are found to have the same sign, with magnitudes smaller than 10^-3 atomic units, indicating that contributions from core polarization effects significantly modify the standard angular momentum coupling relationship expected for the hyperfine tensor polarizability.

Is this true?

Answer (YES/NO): NO